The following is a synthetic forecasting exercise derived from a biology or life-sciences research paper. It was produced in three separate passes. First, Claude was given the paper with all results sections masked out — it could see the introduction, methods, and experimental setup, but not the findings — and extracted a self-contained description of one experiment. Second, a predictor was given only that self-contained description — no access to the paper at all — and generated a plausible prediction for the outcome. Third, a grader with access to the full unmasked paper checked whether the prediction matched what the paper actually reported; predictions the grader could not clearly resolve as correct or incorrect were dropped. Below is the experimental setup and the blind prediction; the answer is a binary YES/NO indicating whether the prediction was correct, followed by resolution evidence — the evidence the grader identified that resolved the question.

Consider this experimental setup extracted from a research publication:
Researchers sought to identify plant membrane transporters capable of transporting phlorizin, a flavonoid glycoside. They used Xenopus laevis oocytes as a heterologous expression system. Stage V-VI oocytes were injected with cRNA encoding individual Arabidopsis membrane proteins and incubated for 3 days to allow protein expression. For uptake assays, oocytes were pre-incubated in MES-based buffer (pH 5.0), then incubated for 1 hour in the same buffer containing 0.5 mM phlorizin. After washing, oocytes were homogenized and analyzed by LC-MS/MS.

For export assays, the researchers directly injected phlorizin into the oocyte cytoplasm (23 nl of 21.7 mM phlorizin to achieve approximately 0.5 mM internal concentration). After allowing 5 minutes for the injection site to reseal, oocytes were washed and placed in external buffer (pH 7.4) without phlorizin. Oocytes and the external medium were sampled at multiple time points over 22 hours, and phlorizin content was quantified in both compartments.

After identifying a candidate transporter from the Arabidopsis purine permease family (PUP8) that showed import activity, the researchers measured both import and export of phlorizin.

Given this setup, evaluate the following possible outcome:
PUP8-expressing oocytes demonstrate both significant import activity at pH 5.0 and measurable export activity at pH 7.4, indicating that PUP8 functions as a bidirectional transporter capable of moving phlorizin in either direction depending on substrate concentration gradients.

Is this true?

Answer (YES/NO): YES